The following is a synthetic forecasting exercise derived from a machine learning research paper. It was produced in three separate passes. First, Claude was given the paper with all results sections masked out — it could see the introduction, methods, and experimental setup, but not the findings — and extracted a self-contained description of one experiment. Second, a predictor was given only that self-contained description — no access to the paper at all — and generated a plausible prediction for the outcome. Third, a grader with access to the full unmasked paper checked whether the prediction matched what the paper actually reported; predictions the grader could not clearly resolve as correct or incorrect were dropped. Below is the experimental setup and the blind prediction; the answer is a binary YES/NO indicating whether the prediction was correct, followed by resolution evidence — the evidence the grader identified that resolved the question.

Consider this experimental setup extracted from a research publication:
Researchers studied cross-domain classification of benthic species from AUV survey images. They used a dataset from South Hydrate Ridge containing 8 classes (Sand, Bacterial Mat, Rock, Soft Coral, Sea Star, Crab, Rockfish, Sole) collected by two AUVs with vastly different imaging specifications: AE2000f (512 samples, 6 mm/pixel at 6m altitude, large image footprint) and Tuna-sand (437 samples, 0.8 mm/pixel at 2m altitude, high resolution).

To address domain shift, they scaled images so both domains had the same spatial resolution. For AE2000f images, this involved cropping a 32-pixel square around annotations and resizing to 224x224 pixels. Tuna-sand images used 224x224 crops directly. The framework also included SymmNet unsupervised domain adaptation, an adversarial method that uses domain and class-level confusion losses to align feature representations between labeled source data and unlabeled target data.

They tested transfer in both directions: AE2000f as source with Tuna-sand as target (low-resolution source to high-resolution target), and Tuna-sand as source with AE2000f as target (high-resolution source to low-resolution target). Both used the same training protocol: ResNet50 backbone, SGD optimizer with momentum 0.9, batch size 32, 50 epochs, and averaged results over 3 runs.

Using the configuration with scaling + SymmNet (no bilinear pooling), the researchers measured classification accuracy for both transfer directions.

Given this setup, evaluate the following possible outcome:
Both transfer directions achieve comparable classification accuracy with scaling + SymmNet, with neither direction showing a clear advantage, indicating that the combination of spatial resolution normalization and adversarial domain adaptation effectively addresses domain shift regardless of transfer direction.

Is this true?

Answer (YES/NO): NO